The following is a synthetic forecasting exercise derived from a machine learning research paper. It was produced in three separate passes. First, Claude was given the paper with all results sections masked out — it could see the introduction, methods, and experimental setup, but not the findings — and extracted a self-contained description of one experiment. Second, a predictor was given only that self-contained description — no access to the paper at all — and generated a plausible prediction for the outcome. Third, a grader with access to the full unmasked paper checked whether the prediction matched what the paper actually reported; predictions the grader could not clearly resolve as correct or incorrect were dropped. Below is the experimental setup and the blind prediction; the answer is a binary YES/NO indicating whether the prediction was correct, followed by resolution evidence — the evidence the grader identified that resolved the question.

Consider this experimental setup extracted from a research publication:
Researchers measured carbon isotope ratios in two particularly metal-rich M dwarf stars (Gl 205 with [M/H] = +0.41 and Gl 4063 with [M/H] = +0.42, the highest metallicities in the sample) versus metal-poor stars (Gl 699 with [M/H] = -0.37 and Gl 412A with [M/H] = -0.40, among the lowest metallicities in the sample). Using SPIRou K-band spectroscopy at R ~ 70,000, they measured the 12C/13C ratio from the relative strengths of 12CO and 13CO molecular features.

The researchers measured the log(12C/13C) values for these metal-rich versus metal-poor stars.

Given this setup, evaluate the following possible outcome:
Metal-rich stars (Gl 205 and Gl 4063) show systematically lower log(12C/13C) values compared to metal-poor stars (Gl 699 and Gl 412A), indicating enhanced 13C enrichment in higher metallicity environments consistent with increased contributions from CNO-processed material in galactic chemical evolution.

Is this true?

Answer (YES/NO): YES